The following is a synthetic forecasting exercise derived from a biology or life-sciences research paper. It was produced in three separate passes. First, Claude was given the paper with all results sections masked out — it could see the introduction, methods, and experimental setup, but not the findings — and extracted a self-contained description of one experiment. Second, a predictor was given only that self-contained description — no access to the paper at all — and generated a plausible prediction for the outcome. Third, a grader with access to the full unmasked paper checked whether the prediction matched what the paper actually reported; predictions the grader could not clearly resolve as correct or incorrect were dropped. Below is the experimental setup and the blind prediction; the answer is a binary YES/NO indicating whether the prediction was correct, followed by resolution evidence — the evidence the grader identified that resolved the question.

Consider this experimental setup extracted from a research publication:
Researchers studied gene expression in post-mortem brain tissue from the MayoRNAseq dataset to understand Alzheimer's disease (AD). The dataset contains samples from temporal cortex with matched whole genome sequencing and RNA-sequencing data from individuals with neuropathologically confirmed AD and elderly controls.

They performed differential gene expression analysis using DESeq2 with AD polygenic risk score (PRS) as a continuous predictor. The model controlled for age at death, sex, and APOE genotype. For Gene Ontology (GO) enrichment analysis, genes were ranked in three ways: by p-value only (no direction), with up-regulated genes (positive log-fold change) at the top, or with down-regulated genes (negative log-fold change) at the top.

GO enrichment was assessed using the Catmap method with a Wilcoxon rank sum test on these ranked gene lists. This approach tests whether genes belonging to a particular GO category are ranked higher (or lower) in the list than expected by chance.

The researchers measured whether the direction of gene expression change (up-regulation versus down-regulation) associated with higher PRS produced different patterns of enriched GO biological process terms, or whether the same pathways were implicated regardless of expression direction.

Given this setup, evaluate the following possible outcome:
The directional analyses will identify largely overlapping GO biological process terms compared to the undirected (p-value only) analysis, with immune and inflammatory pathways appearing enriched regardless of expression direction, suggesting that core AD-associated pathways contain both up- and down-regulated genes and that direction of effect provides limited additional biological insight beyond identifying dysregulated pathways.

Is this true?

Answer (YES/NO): NO